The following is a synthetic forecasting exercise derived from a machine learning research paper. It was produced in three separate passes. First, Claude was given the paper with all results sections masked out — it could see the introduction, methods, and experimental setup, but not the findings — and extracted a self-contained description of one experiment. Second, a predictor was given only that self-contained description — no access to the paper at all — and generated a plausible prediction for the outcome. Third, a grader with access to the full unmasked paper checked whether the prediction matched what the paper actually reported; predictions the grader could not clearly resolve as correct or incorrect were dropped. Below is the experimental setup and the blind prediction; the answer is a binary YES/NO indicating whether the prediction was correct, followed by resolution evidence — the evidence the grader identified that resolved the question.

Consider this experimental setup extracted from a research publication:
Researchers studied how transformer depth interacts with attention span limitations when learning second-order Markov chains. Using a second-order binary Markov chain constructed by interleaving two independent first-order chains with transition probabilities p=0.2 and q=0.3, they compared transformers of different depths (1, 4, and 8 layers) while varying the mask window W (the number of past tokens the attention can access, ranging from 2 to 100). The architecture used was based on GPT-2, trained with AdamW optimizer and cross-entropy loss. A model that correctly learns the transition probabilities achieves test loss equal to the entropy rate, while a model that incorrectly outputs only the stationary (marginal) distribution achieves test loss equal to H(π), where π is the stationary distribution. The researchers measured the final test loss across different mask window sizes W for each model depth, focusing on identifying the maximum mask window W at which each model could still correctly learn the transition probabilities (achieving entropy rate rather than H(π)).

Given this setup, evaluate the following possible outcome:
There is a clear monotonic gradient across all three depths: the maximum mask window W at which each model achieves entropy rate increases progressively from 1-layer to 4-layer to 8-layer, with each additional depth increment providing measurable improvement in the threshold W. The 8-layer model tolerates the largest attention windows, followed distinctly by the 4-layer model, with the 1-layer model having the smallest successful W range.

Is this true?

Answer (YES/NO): NO